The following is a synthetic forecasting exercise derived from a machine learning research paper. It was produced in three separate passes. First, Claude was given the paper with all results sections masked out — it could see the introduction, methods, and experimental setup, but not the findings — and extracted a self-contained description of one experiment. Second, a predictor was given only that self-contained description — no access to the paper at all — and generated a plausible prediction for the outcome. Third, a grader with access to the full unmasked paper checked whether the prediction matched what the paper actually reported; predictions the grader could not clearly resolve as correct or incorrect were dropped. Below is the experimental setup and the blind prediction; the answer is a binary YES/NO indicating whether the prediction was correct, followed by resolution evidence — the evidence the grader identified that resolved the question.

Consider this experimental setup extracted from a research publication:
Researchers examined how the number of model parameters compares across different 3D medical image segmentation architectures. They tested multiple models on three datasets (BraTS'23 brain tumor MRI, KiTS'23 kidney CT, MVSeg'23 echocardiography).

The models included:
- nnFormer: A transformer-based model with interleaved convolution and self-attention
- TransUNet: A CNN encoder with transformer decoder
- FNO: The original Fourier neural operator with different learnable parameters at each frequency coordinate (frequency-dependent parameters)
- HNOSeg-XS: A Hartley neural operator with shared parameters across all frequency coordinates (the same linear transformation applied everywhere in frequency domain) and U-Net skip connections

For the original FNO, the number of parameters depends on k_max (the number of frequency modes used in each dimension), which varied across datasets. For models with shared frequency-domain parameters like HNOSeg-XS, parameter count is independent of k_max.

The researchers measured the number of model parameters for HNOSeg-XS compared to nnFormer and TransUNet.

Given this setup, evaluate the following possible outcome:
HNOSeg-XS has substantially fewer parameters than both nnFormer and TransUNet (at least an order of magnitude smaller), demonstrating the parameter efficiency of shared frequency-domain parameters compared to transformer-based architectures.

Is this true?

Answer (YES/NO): YES